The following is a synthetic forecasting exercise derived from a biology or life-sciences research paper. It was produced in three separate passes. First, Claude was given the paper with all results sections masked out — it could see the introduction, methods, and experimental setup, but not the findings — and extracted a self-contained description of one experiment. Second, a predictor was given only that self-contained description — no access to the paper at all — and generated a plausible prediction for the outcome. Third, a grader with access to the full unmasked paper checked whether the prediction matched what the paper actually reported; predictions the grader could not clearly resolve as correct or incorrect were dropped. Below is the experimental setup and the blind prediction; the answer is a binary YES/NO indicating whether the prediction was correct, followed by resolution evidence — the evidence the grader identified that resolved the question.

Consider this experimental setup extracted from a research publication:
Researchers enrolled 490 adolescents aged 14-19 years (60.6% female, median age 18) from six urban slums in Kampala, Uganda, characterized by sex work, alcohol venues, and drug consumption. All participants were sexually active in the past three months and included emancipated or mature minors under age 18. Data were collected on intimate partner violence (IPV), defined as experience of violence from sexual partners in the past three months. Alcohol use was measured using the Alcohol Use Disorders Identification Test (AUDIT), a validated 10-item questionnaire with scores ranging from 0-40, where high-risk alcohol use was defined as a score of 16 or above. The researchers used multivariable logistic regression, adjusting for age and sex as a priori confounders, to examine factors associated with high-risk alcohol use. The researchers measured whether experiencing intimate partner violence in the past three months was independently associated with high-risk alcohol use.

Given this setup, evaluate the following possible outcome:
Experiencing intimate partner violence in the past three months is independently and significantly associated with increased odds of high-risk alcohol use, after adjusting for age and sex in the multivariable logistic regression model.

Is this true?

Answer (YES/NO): YES